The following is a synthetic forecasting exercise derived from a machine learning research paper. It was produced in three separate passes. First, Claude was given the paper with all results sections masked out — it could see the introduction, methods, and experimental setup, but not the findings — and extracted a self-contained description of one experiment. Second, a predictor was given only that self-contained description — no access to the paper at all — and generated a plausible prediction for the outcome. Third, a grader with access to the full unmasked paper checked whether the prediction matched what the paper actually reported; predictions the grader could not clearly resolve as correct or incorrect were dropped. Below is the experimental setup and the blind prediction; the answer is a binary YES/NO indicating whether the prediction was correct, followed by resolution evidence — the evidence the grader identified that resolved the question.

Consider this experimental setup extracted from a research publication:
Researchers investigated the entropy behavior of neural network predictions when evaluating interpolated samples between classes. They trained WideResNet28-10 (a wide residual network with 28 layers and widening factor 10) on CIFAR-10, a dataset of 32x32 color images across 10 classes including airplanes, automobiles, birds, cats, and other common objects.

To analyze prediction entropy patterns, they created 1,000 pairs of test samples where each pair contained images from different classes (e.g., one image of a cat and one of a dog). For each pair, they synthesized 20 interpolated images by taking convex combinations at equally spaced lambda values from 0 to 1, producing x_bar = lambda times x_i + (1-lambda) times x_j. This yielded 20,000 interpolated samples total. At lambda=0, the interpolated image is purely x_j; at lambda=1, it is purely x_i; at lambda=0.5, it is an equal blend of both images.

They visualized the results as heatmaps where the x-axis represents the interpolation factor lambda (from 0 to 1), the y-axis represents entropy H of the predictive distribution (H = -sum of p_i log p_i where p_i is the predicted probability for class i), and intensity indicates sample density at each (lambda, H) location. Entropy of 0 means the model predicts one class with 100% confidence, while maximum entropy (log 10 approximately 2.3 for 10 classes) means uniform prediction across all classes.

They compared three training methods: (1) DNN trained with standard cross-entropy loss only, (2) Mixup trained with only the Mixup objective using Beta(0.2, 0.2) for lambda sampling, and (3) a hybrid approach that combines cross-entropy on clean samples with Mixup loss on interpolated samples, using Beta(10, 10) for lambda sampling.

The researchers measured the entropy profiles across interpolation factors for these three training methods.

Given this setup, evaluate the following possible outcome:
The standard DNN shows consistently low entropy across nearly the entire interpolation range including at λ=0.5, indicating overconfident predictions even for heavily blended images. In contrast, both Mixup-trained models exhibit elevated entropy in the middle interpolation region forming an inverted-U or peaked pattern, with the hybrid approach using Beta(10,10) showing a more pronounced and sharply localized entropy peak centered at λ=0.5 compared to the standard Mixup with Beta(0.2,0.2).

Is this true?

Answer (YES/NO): NO